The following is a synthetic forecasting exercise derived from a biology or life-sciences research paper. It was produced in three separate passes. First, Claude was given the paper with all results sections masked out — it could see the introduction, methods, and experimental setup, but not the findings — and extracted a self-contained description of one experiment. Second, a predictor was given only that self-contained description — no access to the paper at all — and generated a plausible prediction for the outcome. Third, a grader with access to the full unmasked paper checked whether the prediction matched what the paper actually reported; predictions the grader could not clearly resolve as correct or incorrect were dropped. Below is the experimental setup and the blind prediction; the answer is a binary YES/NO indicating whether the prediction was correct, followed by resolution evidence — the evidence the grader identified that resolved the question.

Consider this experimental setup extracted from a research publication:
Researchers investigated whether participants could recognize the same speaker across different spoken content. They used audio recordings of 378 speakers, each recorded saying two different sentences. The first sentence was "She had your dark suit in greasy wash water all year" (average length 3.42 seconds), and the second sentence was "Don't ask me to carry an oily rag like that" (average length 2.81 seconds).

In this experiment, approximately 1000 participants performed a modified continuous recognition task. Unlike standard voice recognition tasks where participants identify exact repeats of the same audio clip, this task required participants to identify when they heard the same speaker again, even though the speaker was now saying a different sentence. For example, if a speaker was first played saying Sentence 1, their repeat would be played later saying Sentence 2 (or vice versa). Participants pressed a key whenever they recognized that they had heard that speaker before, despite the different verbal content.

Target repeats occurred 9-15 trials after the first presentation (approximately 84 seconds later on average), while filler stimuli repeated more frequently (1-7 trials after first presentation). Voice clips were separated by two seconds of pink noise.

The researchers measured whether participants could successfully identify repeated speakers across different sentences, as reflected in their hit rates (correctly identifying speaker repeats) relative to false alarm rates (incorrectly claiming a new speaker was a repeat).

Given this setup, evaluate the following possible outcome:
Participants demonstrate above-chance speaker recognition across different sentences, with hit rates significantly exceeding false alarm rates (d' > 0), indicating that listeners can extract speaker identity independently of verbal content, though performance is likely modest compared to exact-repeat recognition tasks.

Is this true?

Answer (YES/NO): YES